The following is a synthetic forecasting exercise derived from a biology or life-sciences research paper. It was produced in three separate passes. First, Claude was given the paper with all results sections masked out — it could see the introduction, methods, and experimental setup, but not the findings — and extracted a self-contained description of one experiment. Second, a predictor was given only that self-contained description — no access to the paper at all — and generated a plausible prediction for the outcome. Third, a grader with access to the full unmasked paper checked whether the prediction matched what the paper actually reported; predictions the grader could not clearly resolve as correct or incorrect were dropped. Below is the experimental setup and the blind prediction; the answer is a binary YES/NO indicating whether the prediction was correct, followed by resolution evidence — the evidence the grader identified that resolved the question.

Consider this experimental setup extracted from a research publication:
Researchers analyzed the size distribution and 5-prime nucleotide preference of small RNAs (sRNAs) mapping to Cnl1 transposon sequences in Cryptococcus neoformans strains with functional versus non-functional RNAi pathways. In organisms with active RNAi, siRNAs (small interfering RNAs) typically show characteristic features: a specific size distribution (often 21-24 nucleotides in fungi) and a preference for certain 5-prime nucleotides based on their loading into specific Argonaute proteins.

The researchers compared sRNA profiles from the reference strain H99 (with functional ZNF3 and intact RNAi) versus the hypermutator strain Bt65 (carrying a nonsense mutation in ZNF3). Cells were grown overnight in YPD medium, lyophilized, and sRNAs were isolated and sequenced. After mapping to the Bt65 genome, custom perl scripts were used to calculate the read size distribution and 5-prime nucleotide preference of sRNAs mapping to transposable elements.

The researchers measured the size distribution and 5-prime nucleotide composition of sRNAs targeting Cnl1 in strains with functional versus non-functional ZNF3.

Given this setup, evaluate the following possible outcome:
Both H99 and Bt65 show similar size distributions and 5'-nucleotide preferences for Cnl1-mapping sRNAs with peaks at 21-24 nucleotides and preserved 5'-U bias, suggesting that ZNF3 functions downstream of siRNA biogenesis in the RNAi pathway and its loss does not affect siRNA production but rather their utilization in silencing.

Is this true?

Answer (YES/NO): NO